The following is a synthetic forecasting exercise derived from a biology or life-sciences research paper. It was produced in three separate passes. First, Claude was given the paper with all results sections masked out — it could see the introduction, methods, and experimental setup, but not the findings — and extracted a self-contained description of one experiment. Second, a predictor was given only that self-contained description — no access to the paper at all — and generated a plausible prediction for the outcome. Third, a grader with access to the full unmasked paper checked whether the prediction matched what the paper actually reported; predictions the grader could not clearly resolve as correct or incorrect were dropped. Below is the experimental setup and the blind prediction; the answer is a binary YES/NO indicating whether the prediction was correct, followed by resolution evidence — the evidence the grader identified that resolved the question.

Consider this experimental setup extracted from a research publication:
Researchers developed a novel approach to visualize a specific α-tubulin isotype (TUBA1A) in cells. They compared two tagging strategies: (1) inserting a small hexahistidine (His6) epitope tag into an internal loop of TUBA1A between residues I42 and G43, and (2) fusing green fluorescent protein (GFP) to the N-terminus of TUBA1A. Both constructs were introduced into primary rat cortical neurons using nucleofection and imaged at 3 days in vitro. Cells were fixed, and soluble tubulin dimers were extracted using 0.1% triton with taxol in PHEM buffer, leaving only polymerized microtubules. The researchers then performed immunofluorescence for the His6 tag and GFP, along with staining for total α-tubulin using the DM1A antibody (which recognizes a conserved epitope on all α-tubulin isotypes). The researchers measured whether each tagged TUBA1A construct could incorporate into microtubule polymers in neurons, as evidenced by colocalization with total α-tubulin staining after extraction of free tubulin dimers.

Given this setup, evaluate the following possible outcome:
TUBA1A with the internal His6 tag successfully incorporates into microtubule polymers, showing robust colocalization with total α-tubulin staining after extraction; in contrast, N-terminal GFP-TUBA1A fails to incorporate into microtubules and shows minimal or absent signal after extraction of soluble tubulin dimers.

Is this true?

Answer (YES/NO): YES